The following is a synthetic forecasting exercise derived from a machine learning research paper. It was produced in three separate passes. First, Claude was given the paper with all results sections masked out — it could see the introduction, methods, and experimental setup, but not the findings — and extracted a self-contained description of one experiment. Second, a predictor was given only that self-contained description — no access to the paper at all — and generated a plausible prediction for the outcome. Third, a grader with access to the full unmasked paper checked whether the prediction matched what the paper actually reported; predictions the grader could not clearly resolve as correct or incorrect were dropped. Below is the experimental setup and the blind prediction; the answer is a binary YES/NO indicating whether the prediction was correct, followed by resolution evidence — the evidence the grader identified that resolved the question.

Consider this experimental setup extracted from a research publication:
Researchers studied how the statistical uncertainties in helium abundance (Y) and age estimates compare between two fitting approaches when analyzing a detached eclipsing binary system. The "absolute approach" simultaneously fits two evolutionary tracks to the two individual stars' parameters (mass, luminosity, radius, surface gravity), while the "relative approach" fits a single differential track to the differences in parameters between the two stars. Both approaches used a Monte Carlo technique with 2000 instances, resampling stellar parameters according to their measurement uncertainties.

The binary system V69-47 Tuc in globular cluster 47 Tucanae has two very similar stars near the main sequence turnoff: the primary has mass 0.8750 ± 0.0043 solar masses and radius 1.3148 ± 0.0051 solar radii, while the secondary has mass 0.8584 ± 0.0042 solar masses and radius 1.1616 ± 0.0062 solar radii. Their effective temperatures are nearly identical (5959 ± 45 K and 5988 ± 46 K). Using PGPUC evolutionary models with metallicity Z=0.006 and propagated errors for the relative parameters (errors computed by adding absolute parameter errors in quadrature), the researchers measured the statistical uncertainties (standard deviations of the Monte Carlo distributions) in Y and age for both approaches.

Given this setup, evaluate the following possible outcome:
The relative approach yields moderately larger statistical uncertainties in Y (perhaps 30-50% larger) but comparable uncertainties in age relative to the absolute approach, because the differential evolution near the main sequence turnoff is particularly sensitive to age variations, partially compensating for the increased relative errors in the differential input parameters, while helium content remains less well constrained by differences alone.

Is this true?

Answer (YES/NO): NO